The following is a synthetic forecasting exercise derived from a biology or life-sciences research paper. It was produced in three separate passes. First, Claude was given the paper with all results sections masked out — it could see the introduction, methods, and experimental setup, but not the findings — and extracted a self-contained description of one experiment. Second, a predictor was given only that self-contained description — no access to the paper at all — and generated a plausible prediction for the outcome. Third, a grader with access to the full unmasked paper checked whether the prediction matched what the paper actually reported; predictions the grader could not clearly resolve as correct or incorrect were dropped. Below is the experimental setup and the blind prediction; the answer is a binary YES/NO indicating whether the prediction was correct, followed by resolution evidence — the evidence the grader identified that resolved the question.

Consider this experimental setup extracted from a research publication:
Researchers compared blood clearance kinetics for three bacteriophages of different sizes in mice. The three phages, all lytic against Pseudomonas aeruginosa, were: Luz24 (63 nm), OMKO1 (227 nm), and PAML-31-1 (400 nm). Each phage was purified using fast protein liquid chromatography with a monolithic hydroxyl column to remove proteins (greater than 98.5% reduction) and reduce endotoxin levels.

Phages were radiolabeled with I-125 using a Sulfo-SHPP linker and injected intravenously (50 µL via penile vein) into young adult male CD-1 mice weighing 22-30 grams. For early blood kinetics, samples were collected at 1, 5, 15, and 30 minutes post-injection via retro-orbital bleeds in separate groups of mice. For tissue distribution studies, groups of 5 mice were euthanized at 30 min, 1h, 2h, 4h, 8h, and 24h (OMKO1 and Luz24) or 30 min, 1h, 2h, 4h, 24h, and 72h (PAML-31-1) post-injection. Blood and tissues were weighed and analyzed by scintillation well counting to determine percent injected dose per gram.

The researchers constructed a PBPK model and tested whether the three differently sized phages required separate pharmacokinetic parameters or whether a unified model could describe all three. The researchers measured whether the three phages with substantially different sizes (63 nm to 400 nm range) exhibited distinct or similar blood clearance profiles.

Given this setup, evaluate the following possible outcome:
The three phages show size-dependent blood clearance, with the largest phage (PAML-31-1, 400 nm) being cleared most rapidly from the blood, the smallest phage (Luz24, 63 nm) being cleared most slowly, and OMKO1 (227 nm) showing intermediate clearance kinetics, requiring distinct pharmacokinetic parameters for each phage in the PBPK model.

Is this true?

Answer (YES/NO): NO